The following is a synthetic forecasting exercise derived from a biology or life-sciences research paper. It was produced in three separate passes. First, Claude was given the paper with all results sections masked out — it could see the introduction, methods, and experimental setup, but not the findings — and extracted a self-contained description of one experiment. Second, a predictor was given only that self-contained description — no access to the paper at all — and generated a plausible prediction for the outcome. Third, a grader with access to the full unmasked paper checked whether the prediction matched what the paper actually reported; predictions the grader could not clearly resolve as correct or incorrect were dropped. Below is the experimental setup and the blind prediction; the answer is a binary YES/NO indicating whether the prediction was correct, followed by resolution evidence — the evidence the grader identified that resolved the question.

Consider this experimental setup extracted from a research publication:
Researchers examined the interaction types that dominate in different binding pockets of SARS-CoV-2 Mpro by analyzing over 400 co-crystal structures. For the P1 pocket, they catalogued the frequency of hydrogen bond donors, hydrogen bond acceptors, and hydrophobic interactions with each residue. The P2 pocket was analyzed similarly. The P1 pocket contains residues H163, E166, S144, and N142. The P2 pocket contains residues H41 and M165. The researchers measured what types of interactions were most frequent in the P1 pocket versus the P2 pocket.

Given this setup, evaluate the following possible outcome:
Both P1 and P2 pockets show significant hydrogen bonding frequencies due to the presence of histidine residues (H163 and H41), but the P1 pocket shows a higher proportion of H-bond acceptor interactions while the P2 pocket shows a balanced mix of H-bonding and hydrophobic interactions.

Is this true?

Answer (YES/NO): NO